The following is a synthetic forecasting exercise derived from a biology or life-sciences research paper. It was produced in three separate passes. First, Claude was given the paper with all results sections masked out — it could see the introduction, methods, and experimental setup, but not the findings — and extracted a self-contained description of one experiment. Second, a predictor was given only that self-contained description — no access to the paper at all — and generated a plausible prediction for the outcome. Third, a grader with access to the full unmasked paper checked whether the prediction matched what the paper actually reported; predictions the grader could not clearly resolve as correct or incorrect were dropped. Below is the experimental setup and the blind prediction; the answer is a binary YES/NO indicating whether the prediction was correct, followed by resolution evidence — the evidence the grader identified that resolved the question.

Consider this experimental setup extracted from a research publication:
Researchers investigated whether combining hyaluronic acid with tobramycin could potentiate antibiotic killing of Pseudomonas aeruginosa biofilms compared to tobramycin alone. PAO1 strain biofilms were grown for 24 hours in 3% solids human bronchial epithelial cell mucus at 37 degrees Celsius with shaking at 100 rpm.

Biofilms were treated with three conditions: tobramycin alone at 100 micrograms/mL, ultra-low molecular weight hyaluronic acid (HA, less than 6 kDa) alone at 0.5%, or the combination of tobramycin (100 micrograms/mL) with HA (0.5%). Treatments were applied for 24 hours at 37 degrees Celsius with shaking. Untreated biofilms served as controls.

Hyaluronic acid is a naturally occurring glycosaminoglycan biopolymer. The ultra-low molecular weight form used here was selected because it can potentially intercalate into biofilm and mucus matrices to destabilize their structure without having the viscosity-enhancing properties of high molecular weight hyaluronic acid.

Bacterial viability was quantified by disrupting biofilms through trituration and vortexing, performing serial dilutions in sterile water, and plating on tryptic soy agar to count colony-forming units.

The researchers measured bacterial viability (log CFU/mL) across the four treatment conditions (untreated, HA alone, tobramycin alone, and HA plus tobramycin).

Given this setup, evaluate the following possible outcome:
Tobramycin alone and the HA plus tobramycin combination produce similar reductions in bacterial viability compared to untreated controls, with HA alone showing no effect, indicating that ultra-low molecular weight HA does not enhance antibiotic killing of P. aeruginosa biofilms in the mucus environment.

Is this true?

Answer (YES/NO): NO